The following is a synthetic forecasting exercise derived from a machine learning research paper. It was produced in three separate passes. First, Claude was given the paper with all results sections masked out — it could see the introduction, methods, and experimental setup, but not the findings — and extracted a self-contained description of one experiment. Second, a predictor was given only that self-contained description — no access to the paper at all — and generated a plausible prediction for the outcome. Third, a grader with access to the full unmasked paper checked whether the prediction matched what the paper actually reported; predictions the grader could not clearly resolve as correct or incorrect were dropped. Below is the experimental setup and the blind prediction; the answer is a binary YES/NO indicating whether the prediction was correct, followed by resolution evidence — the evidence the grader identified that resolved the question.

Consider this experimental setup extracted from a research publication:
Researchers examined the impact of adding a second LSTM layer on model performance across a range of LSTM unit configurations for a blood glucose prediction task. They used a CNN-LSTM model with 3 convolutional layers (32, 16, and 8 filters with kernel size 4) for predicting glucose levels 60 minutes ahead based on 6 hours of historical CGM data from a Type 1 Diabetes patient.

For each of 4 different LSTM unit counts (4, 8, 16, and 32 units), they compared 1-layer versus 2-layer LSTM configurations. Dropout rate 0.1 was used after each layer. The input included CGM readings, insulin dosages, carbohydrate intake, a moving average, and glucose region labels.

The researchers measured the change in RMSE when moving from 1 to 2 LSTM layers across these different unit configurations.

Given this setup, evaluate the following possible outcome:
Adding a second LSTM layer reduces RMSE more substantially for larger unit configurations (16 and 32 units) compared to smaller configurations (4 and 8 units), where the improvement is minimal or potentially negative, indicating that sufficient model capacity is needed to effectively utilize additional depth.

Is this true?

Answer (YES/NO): NO